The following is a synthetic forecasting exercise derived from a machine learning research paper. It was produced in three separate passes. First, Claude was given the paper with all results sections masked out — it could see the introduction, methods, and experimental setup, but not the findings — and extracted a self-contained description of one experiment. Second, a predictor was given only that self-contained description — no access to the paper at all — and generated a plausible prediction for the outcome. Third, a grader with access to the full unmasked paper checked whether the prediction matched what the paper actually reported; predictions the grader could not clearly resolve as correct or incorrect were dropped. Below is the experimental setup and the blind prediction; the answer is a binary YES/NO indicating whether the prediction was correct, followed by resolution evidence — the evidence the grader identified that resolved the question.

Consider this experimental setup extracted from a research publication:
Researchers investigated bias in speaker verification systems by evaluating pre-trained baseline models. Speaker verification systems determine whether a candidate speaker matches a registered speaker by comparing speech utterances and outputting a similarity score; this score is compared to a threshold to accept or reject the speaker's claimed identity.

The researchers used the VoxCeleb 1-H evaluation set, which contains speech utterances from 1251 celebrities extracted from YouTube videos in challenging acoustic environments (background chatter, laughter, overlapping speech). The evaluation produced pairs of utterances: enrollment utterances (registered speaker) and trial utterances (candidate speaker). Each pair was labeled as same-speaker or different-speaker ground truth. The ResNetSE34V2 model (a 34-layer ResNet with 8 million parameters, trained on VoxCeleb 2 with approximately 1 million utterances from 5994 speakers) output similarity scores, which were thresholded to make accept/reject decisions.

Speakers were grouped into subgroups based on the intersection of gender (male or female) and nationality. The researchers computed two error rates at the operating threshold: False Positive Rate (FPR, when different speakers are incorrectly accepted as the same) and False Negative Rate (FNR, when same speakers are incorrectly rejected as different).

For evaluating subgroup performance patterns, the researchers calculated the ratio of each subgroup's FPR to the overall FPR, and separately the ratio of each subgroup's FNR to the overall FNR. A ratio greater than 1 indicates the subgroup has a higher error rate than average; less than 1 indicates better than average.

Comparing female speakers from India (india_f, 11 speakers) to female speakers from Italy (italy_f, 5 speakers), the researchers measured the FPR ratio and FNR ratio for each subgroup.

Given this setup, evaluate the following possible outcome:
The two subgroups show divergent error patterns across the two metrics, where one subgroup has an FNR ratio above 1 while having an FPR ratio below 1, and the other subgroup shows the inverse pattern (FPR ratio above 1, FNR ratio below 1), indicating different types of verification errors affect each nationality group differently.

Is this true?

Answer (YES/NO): NO